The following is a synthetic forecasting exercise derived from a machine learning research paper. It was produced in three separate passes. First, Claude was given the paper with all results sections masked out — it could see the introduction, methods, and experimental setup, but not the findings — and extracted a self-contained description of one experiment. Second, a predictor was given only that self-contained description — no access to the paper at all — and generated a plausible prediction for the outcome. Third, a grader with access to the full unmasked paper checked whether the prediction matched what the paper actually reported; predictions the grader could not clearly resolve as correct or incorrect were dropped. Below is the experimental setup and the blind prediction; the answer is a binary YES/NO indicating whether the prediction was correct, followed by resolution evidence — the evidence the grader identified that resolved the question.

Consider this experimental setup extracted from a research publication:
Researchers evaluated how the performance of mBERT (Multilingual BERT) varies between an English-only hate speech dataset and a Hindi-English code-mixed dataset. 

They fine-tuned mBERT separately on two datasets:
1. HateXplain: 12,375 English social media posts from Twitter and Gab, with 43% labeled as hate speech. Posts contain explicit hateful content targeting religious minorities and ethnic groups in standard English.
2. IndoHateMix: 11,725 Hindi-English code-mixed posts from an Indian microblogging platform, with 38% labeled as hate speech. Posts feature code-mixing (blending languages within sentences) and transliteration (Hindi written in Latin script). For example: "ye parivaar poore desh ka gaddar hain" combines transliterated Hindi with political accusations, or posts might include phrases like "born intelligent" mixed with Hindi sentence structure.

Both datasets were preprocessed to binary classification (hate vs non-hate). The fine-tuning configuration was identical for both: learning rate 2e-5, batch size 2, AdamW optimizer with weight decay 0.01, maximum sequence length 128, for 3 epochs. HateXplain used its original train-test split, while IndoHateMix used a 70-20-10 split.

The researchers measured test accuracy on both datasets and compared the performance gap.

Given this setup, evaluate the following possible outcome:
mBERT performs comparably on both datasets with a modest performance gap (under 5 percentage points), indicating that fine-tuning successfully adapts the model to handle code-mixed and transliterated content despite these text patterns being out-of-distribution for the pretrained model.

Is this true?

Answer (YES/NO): NO